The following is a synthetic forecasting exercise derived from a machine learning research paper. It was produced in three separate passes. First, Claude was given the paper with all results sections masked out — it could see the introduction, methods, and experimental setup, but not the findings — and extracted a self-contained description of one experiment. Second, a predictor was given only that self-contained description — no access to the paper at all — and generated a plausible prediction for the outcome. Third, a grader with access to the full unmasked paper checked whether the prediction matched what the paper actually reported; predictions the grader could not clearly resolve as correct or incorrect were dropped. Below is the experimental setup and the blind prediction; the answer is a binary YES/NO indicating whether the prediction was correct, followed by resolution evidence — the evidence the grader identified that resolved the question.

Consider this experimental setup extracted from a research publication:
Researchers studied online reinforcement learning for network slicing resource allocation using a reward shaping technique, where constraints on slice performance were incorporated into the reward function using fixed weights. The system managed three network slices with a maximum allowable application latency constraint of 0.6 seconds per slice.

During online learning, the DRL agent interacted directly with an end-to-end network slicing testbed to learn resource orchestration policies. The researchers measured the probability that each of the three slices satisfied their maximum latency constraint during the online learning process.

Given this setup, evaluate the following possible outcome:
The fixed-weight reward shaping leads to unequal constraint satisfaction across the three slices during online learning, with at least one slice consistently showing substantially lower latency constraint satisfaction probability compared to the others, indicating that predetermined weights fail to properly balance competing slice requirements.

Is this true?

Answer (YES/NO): YES